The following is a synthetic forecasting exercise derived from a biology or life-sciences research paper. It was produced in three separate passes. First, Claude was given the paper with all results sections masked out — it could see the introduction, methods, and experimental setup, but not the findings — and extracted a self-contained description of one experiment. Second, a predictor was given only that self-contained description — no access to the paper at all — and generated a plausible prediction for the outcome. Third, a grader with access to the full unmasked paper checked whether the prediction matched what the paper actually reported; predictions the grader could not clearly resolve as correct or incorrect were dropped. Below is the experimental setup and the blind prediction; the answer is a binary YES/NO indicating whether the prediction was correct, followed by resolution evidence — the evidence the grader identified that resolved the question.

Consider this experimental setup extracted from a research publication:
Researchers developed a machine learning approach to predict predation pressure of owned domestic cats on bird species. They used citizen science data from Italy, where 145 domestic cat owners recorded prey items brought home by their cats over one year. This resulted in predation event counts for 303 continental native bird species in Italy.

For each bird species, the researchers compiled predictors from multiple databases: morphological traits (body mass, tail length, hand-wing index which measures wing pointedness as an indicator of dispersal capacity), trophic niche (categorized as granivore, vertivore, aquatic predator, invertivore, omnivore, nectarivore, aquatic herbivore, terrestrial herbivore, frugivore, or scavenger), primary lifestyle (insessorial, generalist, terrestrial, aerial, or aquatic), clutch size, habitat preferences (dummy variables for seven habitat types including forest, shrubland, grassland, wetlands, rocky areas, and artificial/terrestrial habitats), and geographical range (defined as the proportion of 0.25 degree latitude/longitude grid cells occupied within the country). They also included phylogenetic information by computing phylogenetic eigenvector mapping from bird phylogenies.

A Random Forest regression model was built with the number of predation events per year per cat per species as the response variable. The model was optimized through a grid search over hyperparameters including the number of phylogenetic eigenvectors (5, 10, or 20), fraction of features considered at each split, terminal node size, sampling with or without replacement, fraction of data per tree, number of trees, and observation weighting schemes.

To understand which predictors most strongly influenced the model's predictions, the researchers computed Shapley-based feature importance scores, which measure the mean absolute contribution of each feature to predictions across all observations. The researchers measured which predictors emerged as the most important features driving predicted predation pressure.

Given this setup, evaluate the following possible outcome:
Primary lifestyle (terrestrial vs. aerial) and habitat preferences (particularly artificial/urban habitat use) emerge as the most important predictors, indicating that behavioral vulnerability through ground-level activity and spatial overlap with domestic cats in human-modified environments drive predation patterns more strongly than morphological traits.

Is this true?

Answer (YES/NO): NO